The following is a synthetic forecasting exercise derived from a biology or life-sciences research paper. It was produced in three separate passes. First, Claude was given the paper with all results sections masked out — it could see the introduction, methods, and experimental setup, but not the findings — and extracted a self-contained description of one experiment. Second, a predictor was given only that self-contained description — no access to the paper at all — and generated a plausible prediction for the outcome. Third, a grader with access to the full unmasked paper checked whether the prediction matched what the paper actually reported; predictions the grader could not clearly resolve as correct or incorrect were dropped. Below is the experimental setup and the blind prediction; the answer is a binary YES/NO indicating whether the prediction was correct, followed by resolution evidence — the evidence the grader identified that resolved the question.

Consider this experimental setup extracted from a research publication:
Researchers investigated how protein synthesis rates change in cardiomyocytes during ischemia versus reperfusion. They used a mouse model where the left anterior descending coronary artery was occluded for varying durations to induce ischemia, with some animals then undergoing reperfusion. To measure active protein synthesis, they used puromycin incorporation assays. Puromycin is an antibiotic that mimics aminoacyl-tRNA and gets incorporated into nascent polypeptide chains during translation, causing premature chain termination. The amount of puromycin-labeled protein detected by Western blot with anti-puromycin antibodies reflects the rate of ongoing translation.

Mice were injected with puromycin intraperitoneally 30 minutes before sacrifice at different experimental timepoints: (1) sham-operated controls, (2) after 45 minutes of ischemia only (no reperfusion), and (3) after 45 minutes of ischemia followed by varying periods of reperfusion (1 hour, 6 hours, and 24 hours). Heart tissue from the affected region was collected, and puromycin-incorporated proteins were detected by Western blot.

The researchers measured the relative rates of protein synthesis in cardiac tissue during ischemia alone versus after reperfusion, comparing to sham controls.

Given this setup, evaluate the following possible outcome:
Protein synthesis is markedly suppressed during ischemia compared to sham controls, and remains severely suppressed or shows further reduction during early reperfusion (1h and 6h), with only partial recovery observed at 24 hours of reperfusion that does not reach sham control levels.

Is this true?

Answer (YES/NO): NO